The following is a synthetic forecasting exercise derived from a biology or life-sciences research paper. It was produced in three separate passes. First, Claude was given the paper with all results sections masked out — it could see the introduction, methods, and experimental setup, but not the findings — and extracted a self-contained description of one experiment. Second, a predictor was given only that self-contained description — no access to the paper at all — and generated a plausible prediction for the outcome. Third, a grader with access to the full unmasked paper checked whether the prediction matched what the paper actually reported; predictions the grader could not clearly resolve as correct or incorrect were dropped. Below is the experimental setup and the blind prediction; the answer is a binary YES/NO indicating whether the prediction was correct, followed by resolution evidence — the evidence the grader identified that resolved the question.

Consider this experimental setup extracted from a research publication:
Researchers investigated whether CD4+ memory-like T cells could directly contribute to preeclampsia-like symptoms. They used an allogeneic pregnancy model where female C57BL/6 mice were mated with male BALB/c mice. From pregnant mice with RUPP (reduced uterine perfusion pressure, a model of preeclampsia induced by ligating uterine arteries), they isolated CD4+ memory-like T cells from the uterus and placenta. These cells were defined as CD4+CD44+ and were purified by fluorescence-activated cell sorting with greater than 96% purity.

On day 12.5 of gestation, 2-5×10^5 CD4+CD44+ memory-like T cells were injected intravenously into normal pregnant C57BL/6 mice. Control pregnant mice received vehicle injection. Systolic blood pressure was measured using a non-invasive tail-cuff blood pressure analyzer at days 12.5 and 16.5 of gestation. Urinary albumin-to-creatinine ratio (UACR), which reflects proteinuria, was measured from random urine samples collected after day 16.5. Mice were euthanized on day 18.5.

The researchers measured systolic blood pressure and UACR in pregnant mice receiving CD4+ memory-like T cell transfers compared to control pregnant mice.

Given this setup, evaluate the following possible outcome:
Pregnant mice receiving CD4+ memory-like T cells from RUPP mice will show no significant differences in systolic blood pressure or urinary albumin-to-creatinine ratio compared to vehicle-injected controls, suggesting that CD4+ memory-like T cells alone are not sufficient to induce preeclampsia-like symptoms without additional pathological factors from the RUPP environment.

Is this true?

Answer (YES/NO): NO